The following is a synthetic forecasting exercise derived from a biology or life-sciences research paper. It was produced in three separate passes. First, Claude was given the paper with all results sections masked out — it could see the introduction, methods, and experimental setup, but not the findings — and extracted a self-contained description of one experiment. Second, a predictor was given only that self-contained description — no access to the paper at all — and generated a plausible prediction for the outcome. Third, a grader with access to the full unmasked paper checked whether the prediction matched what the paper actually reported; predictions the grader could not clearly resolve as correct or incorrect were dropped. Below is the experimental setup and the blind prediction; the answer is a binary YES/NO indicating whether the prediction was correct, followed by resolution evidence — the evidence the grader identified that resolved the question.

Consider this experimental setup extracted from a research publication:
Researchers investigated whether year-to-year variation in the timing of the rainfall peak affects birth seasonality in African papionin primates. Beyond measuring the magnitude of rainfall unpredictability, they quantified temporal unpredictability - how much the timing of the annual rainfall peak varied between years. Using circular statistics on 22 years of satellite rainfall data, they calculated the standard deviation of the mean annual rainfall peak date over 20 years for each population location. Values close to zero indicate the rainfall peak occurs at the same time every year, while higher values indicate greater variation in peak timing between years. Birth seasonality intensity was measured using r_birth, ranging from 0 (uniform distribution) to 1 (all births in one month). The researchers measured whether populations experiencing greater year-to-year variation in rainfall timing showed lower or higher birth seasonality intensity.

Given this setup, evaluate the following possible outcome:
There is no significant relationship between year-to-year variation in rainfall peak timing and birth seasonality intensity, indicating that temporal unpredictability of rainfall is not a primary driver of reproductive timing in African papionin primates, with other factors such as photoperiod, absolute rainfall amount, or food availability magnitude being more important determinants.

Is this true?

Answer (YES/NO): YES